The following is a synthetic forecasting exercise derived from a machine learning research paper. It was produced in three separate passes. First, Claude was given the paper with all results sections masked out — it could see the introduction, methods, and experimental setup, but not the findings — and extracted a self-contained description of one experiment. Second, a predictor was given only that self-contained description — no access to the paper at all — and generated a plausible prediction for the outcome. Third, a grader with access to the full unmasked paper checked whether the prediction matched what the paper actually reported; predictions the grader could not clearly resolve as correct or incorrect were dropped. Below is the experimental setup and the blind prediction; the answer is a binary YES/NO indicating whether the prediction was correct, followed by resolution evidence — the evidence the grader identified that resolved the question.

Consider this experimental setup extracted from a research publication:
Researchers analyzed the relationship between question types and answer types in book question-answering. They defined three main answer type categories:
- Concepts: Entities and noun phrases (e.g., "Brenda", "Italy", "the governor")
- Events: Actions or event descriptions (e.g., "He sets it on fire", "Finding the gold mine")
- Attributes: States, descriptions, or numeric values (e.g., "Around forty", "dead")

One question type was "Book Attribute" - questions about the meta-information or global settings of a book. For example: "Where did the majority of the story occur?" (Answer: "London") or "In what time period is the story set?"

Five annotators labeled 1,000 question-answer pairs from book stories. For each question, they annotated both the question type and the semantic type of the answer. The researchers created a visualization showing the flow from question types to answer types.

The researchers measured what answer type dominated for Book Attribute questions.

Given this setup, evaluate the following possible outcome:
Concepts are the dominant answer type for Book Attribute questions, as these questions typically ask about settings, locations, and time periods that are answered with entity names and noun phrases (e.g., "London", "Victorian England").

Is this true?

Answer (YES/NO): YES